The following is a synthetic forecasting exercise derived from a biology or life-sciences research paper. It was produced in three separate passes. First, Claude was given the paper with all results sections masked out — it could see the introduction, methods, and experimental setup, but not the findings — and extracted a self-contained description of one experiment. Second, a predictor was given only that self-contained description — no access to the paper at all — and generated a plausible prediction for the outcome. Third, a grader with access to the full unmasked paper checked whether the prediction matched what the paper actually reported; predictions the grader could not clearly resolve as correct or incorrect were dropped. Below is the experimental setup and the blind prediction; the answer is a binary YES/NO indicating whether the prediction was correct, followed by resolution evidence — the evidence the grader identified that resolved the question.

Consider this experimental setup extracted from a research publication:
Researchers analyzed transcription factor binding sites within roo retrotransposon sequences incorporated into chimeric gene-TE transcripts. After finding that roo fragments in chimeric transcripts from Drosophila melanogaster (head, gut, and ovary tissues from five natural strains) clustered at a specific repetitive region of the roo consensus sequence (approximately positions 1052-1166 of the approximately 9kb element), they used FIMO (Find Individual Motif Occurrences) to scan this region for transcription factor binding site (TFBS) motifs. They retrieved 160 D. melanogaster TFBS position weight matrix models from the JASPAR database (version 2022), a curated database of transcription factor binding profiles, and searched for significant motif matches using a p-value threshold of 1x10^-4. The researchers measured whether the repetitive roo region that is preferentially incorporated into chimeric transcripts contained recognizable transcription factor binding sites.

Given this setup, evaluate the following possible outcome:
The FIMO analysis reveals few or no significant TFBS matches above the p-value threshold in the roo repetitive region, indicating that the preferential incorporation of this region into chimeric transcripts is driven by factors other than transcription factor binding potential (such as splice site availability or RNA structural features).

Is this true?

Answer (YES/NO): NO